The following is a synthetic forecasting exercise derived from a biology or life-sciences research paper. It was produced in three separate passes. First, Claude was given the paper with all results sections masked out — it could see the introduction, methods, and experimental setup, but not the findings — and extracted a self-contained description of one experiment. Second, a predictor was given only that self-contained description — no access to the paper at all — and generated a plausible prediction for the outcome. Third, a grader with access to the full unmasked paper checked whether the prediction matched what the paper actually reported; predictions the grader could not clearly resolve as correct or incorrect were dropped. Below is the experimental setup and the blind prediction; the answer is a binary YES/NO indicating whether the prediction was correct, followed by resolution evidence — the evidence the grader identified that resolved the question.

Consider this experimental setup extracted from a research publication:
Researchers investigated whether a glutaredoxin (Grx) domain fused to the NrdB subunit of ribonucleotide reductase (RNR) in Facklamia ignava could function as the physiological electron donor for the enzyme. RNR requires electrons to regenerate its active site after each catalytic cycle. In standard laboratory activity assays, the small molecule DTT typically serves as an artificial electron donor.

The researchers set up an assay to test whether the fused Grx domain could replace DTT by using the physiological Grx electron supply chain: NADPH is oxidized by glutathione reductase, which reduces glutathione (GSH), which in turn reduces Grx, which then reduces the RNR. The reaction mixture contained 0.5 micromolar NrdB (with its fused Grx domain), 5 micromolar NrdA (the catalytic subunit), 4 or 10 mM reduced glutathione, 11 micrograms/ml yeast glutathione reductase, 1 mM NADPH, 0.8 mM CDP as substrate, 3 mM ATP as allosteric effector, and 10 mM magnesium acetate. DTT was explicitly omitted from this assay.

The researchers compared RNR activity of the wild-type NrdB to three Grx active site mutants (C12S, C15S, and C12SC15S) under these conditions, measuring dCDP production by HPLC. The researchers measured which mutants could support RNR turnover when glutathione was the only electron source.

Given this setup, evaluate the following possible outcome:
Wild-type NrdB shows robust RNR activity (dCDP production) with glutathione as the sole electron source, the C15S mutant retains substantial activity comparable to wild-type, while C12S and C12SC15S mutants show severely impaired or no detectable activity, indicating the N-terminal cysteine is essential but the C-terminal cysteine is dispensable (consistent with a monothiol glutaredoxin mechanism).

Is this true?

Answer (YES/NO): NO